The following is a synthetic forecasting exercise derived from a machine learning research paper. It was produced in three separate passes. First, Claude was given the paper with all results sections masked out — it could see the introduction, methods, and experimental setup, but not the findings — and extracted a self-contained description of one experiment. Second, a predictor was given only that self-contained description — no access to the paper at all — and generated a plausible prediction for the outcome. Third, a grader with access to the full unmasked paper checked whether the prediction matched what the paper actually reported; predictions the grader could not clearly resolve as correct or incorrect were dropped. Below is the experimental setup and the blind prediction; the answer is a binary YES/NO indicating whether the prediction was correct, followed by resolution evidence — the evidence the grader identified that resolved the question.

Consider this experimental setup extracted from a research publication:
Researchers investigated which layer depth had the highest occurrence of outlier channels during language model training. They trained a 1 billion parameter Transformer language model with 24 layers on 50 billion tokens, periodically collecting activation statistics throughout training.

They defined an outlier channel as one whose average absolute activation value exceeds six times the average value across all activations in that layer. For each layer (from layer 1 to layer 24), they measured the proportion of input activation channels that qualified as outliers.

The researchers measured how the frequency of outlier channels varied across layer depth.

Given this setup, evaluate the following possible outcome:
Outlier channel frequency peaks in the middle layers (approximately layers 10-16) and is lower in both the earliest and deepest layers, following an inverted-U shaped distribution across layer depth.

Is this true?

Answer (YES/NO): NO